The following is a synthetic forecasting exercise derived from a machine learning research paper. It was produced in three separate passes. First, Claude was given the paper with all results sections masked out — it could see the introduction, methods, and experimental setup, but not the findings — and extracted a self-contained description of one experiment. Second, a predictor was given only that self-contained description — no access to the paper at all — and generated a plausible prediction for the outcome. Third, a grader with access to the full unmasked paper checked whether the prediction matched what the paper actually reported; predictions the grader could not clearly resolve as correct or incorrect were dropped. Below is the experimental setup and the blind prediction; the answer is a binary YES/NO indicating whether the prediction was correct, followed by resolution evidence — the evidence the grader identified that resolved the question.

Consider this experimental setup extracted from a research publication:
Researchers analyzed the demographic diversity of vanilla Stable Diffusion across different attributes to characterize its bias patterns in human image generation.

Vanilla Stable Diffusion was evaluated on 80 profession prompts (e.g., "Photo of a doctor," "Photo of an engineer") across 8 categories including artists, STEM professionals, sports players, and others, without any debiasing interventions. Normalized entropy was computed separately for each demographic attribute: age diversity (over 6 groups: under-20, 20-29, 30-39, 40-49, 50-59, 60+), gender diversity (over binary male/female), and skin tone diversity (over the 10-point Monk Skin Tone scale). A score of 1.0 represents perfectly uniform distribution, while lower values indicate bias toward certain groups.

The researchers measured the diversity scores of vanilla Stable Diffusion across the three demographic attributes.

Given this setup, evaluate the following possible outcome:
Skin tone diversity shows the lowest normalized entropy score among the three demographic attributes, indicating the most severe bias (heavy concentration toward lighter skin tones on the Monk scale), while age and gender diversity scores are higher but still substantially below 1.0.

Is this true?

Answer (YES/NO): NO